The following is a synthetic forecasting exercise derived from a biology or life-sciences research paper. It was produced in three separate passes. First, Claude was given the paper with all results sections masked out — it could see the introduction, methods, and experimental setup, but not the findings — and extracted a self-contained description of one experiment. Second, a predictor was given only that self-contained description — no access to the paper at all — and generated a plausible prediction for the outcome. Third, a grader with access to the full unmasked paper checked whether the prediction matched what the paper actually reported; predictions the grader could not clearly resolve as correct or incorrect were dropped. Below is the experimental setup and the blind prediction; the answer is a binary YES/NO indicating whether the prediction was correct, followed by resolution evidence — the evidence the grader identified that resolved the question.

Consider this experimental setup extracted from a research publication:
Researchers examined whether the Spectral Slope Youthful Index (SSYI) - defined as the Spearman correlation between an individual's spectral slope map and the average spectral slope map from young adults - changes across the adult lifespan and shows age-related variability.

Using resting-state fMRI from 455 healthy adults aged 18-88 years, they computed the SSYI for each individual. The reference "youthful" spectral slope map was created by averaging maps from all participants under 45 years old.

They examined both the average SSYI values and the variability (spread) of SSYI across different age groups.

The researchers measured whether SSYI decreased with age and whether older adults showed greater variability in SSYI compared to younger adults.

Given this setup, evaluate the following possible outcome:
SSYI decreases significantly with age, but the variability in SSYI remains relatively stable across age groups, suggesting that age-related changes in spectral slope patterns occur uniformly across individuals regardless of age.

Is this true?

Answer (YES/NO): NO